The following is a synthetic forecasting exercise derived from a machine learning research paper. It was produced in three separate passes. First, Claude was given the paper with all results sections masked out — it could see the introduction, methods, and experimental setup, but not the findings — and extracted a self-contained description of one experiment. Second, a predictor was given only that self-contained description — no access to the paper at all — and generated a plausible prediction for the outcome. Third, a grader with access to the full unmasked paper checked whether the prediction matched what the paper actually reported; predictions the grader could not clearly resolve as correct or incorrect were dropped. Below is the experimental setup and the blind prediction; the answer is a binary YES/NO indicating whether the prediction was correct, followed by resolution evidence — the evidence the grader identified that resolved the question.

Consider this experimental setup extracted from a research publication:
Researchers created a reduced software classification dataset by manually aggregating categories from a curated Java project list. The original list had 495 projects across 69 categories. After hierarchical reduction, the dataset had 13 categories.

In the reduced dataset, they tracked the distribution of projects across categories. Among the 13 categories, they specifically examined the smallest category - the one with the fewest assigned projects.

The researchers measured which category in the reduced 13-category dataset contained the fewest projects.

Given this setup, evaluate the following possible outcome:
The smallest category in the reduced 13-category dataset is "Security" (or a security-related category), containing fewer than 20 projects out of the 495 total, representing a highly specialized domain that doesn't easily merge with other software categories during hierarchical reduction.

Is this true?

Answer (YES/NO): NO